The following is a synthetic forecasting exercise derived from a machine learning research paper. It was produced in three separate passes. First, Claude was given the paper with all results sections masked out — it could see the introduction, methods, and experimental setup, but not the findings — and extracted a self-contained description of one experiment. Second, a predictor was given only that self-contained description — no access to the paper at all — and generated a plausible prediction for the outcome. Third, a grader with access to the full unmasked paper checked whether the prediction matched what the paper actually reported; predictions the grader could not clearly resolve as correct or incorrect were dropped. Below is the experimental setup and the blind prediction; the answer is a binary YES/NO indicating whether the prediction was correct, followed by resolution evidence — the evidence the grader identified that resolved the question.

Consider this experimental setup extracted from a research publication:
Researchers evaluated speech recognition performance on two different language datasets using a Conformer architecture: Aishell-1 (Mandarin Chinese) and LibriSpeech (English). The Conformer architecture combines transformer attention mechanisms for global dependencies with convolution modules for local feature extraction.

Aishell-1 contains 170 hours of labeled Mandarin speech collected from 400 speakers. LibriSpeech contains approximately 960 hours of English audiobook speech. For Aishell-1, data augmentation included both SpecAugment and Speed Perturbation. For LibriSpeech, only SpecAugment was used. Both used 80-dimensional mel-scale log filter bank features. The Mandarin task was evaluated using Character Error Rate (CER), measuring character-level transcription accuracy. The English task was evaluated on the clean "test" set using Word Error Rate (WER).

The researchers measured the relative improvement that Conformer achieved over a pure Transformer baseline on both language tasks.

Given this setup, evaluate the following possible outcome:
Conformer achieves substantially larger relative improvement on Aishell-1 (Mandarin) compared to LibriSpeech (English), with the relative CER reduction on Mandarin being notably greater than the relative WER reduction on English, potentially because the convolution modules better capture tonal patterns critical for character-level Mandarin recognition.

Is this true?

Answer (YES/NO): YES